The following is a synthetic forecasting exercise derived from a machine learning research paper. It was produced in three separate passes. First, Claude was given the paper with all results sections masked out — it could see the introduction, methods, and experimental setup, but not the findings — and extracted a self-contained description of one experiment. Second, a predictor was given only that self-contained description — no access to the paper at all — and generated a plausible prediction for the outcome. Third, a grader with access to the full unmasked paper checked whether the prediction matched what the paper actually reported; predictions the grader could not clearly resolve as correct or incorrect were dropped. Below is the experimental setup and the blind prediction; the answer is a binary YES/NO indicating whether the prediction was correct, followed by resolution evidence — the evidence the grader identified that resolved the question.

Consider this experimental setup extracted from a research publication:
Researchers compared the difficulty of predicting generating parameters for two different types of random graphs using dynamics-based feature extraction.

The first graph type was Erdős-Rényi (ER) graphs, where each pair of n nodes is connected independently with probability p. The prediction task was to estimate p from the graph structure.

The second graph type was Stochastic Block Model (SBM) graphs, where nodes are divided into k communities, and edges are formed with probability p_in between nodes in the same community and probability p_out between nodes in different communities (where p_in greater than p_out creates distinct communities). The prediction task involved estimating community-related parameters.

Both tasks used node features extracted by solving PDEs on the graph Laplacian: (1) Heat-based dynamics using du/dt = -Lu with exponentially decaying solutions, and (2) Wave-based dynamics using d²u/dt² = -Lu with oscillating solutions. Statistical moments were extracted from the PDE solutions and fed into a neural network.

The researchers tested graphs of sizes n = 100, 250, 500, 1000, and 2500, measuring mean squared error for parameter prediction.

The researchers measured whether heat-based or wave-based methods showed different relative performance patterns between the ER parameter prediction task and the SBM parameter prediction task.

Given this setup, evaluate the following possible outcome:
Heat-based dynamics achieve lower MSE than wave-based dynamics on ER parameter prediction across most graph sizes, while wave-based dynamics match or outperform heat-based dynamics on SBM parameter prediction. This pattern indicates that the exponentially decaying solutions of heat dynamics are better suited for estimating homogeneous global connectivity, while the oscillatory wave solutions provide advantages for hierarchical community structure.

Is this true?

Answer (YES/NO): NO